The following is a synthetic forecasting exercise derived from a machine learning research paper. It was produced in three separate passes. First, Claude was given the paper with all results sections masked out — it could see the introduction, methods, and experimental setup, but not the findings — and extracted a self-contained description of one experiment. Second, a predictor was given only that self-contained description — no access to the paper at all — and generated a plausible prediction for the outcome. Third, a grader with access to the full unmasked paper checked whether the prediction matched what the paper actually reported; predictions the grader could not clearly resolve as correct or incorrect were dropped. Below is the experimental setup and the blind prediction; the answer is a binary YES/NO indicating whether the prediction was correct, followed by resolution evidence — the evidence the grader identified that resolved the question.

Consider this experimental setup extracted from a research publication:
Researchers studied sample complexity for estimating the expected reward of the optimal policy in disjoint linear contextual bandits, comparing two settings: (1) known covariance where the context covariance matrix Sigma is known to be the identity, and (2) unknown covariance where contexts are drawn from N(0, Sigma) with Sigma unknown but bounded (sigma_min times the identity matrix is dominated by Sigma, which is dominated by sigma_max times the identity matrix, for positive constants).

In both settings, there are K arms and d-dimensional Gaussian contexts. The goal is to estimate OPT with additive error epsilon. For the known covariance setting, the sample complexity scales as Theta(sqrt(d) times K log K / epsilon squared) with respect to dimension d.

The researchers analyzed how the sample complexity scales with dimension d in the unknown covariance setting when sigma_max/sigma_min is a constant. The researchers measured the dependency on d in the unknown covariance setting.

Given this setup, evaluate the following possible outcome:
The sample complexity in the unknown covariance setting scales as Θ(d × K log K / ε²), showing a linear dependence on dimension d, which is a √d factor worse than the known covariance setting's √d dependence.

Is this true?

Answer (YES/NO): NO